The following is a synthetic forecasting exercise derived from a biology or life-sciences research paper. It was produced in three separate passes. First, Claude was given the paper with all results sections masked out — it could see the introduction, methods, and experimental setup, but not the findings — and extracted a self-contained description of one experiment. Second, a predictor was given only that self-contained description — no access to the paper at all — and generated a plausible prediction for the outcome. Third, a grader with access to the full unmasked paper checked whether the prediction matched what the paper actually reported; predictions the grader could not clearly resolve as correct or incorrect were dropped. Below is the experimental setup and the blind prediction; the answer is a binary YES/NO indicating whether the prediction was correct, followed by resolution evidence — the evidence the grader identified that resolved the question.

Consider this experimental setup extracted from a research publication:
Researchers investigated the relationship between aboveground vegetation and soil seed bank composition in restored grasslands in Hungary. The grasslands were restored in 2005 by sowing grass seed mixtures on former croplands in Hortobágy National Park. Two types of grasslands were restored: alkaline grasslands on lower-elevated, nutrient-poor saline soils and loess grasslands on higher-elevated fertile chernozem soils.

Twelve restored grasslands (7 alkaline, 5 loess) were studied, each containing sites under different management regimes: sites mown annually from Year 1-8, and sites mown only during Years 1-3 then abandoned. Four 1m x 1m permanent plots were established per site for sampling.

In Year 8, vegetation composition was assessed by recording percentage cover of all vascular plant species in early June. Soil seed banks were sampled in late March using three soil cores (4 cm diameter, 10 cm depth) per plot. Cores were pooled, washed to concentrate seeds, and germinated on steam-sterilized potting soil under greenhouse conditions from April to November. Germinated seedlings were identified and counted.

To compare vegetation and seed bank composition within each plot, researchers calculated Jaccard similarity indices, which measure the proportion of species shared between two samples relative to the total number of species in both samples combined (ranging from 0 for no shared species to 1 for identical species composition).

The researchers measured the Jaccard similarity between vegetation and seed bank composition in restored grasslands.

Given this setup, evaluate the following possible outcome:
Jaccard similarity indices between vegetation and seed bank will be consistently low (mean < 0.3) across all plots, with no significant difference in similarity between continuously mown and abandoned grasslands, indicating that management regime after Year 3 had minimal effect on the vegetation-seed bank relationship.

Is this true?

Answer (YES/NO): YES